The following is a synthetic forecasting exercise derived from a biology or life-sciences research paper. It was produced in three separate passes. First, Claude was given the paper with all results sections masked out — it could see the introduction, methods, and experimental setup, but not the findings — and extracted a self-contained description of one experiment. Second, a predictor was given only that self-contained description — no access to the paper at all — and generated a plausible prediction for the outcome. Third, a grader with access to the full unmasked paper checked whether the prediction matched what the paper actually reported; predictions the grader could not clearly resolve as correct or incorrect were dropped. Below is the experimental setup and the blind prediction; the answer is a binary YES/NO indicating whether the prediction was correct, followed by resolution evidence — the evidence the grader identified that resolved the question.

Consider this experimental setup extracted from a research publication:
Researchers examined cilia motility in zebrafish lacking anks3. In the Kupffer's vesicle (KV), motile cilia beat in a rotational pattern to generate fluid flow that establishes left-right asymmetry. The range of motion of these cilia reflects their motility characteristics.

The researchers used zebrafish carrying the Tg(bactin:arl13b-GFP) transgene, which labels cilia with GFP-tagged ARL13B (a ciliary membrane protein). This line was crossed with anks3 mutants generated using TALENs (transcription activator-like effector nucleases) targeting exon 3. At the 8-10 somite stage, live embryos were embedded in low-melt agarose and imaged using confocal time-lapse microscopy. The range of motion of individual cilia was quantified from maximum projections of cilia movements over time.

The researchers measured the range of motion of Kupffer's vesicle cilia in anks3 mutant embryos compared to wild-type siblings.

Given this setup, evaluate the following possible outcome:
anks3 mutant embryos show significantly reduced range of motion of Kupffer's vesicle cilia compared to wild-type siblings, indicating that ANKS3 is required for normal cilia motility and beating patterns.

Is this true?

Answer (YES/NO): YES